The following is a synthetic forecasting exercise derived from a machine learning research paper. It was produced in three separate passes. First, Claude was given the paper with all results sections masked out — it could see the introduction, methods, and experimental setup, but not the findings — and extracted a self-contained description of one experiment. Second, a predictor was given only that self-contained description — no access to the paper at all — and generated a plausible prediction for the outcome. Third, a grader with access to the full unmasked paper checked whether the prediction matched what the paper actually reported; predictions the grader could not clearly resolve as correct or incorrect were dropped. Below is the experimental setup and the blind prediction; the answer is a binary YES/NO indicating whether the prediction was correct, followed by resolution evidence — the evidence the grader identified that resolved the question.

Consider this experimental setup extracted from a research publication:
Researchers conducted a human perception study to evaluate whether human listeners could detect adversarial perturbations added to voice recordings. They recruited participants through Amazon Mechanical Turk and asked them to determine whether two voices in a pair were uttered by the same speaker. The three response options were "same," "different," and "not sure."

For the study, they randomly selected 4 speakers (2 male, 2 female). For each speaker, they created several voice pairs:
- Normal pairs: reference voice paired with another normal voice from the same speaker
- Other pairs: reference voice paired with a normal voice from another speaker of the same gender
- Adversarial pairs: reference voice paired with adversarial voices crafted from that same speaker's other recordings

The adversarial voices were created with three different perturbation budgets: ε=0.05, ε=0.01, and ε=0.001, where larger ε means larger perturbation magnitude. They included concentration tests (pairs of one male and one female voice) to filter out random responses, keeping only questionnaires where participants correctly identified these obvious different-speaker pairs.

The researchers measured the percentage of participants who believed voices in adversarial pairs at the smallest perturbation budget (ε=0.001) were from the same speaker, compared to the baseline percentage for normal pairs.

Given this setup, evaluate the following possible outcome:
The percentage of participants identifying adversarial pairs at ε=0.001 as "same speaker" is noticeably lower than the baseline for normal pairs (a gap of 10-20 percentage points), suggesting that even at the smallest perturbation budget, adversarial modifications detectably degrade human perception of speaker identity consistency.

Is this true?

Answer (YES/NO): NO